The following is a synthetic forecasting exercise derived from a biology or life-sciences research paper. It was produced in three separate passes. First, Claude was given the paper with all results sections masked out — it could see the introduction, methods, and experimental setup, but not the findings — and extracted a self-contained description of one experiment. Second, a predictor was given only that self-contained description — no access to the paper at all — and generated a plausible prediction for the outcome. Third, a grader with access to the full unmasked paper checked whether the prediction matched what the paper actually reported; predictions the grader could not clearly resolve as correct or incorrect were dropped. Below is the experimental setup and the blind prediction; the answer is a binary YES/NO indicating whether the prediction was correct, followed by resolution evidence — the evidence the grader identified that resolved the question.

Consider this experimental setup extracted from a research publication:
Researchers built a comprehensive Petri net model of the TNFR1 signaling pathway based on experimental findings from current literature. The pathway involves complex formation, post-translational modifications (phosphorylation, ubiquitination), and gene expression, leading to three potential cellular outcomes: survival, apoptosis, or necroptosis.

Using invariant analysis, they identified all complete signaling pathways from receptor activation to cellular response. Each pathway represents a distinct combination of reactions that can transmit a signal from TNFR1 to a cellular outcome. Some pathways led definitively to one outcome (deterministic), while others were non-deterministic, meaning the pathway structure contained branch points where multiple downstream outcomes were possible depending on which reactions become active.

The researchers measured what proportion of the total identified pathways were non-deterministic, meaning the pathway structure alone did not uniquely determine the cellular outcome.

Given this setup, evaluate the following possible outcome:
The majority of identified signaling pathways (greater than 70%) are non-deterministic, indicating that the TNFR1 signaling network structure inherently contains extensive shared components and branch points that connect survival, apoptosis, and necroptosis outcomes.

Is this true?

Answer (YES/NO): NO